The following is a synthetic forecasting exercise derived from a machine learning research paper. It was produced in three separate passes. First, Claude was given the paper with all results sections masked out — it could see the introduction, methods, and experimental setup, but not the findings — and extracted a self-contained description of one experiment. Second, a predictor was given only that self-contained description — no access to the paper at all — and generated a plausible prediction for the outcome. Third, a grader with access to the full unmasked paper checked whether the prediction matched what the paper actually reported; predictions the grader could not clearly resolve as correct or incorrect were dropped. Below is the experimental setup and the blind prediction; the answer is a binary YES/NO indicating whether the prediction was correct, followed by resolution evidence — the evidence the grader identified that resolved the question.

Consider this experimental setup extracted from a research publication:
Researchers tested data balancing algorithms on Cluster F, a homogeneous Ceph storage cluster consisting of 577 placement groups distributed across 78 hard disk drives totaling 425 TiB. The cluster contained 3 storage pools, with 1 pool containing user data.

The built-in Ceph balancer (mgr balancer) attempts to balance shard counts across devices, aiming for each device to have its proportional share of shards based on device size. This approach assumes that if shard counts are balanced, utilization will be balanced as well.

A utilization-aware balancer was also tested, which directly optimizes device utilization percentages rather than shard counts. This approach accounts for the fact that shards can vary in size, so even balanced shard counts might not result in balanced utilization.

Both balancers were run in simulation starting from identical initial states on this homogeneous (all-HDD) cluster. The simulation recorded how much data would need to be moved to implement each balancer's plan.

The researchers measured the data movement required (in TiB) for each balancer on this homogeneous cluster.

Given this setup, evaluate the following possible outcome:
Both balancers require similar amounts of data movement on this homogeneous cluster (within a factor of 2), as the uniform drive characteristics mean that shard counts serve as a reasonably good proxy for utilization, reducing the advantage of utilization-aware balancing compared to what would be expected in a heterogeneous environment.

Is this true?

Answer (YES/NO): YES